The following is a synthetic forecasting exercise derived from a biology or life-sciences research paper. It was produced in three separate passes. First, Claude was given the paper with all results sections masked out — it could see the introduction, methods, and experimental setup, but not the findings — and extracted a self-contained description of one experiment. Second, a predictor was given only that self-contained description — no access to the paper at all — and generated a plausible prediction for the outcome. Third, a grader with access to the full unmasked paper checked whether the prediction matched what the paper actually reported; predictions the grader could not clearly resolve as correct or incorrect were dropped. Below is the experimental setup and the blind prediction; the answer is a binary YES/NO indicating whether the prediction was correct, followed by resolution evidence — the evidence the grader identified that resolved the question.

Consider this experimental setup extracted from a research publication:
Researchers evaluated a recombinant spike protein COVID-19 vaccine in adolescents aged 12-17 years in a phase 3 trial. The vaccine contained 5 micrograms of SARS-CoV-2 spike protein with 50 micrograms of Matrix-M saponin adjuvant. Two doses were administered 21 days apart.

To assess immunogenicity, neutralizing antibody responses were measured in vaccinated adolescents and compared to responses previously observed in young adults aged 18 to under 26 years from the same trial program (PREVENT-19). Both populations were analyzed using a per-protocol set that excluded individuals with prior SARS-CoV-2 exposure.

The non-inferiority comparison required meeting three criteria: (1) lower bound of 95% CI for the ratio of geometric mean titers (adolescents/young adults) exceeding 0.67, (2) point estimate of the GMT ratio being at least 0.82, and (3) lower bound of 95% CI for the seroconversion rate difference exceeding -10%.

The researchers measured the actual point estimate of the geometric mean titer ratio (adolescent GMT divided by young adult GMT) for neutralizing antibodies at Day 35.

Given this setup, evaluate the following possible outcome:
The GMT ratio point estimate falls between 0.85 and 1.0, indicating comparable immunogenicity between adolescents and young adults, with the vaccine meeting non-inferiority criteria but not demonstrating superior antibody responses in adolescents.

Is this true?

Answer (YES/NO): NO